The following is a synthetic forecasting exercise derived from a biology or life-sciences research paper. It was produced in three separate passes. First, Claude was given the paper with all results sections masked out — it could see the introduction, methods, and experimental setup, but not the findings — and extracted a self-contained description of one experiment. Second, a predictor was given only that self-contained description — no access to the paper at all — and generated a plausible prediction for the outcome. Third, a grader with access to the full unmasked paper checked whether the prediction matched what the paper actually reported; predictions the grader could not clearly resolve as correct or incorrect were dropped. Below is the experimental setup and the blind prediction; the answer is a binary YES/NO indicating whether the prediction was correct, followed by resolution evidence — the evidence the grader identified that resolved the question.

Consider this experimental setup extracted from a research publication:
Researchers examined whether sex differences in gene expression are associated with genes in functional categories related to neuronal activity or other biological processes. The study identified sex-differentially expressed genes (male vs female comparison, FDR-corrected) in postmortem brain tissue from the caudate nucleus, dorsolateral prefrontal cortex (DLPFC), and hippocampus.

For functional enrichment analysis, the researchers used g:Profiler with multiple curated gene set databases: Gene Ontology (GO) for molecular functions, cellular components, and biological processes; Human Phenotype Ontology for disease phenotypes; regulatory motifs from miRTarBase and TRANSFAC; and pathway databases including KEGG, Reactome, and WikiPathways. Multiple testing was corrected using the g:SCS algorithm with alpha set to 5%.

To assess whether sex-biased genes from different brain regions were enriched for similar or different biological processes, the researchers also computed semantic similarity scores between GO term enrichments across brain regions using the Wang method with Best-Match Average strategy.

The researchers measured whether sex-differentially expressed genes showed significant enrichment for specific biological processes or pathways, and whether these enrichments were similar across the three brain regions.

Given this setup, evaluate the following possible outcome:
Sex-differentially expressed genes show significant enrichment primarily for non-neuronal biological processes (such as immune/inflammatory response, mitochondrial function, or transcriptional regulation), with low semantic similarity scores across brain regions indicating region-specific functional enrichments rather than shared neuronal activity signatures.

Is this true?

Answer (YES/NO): NO